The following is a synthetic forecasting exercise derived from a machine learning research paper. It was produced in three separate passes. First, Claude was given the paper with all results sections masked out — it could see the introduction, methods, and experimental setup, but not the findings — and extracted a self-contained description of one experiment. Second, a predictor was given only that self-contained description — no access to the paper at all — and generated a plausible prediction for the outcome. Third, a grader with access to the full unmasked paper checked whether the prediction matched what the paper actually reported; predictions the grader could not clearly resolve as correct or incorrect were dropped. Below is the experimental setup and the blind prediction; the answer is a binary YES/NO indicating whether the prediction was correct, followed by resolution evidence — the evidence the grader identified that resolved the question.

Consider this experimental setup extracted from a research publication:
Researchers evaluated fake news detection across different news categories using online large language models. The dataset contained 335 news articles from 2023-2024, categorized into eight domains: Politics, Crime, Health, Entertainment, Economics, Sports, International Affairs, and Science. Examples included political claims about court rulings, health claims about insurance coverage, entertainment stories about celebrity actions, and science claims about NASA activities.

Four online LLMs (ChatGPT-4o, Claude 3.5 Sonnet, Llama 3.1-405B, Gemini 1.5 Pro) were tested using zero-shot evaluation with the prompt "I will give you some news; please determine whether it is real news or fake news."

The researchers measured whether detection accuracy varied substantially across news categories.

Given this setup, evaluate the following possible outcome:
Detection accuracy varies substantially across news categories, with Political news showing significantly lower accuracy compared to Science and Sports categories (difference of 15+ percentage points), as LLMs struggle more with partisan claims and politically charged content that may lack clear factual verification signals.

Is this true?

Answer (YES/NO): NO